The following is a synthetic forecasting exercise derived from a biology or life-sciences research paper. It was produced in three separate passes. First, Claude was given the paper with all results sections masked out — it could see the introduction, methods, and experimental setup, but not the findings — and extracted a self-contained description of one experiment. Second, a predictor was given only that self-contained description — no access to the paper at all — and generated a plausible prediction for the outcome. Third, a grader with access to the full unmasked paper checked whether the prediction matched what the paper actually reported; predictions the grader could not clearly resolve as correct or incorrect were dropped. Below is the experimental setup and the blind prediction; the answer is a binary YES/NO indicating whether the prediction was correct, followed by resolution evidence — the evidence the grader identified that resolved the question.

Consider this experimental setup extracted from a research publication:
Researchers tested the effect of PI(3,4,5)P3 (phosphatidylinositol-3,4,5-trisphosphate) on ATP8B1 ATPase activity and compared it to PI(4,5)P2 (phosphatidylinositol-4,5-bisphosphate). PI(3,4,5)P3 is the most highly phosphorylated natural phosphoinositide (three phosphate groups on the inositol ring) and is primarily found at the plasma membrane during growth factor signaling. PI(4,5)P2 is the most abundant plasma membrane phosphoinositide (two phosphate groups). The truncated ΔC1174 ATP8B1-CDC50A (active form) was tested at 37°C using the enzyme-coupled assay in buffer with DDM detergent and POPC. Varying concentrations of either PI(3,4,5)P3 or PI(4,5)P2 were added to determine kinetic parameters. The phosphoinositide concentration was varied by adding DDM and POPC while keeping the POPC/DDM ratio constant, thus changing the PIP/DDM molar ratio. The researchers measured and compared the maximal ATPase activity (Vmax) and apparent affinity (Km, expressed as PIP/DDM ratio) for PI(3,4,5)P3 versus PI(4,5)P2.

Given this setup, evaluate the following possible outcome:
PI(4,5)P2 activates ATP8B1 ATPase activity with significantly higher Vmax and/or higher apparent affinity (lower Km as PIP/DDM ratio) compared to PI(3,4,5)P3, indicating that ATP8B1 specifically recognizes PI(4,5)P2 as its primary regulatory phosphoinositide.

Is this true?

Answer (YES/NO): NO